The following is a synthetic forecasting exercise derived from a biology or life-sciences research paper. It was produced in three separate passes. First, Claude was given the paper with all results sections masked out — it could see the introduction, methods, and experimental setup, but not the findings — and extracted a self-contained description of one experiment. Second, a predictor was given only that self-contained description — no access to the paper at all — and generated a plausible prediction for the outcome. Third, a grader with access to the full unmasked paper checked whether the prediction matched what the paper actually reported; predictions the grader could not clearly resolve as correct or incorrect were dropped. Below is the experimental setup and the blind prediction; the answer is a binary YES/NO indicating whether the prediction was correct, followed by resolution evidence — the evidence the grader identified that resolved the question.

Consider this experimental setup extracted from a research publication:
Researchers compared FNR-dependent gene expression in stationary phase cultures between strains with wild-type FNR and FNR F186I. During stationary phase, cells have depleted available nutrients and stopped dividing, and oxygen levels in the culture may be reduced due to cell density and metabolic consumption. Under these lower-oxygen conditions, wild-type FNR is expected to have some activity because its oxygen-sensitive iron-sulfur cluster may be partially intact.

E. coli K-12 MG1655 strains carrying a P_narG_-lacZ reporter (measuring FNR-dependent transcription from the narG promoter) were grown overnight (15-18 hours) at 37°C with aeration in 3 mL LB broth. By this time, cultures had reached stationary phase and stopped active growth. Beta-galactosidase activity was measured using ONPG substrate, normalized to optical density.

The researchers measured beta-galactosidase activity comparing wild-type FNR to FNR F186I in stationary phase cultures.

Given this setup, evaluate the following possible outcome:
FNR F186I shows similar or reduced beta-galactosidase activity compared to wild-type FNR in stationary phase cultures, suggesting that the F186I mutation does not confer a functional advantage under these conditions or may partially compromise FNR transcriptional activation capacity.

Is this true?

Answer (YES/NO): YES